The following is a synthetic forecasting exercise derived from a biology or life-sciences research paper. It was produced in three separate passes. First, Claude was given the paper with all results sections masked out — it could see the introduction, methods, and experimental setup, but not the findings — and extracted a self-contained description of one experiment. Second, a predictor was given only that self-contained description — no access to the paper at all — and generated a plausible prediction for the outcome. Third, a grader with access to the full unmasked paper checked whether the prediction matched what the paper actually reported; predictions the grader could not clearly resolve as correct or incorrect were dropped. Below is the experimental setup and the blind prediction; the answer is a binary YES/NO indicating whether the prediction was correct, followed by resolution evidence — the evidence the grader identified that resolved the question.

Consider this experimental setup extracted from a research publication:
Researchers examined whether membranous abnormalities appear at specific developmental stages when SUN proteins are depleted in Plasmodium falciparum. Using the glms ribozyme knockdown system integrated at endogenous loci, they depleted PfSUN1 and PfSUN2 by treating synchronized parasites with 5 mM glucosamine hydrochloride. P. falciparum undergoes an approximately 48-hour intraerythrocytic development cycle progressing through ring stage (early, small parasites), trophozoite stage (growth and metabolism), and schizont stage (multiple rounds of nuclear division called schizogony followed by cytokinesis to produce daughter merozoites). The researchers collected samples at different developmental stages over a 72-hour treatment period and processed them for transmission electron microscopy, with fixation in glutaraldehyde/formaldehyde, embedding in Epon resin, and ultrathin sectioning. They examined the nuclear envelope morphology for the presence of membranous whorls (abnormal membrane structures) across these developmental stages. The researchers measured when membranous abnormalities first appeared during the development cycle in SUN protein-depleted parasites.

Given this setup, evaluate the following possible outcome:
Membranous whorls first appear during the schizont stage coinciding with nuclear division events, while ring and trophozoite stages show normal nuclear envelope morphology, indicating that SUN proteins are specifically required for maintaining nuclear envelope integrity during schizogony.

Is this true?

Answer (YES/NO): NO